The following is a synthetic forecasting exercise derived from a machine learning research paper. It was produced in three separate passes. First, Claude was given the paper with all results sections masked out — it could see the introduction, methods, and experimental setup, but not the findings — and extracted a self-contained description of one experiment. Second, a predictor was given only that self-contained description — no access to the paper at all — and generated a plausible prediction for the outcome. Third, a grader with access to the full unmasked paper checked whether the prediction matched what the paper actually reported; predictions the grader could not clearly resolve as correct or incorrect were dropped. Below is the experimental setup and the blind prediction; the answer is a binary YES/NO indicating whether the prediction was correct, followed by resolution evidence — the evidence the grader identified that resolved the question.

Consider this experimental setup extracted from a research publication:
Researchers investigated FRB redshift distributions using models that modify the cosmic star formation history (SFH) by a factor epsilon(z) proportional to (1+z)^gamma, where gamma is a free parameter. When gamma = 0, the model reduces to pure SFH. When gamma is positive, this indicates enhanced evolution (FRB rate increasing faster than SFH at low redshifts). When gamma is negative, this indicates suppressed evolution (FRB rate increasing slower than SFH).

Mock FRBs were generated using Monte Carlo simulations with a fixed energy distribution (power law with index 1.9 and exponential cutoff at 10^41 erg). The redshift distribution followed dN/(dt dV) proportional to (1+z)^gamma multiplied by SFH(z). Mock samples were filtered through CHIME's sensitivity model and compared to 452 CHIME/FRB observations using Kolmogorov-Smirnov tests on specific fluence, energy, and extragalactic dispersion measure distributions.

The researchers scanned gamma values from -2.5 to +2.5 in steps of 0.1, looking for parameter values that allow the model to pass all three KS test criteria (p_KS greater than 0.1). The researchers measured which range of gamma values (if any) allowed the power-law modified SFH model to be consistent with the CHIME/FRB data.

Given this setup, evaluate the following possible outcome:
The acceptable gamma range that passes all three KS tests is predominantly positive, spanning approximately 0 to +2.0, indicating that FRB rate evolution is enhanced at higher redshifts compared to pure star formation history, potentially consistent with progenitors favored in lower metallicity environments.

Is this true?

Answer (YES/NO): NO